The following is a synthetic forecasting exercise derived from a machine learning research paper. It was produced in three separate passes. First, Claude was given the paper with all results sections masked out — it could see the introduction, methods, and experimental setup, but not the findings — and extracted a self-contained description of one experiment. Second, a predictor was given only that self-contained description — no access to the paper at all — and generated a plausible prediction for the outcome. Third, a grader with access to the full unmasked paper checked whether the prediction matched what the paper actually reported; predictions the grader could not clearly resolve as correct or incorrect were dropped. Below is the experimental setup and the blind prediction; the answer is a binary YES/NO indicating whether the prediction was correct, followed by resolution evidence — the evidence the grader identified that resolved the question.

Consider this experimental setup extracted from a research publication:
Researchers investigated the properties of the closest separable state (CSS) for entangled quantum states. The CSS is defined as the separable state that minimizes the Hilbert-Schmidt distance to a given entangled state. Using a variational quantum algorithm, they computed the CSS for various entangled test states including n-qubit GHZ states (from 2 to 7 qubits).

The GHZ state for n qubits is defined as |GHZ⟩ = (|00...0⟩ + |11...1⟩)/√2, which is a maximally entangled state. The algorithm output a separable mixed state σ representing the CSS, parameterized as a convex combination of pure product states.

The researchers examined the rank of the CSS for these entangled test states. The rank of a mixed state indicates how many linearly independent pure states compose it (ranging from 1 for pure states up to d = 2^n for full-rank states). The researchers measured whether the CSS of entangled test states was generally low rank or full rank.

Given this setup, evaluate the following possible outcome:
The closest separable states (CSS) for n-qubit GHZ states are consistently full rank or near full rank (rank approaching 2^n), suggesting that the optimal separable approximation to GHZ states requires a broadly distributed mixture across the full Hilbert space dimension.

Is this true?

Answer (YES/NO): YES